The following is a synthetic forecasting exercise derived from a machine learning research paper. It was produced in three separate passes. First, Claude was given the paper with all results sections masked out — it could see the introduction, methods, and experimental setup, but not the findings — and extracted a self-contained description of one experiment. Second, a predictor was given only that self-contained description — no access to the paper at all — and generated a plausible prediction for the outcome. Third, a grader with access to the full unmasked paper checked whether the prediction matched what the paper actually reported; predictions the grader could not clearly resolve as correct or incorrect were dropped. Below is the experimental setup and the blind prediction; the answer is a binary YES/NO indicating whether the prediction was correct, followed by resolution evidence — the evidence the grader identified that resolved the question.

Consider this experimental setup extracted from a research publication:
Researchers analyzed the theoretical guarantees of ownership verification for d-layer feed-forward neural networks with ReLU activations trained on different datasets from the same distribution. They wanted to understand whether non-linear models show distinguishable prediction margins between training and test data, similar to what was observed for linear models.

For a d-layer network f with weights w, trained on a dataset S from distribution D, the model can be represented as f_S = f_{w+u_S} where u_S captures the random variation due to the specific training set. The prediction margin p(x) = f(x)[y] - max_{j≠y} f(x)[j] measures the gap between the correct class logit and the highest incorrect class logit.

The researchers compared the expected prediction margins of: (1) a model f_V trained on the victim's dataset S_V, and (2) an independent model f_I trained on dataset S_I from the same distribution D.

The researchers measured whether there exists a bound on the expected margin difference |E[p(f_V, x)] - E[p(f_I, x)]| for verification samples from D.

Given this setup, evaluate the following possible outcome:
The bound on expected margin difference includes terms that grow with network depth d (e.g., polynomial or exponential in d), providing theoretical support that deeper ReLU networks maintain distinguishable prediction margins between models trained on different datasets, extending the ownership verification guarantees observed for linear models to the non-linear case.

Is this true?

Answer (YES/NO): NO